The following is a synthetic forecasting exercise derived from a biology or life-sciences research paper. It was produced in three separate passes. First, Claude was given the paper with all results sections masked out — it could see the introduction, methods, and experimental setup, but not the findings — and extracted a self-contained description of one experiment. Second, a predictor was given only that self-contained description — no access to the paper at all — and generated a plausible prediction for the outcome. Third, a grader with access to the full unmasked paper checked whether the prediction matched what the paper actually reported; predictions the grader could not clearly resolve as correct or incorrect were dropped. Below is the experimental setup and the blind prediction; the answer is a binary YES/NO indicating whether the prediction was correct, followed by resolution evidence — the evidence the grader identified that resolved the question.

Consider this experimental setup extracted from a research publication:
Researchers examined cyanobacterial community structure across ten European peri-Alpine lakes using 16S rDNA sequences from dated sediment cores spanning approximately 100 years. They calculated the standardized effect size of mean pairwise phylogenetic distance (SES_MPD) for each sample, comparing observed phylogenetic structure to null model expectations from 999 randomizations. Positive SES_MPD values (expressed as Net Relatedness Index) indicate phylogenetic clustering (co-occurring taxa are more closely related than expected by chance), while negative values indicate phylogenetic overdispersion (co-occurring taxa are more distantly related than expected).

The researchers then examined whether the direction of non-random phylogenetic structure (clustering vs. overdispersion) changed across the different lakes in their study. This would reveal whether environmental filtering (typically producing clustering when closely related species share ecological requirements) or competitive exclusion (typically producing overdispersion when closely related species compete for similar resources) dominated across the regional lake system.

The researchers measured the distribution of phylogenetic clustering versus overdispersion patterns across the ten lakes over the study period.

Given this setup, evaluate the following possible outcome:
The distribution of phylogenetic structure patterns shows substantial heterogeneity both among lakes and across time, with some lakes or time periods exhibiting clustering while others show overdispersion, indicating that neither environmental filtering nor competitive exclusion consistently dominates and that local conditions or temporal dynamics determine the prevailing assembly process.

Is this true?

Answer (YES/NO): NO